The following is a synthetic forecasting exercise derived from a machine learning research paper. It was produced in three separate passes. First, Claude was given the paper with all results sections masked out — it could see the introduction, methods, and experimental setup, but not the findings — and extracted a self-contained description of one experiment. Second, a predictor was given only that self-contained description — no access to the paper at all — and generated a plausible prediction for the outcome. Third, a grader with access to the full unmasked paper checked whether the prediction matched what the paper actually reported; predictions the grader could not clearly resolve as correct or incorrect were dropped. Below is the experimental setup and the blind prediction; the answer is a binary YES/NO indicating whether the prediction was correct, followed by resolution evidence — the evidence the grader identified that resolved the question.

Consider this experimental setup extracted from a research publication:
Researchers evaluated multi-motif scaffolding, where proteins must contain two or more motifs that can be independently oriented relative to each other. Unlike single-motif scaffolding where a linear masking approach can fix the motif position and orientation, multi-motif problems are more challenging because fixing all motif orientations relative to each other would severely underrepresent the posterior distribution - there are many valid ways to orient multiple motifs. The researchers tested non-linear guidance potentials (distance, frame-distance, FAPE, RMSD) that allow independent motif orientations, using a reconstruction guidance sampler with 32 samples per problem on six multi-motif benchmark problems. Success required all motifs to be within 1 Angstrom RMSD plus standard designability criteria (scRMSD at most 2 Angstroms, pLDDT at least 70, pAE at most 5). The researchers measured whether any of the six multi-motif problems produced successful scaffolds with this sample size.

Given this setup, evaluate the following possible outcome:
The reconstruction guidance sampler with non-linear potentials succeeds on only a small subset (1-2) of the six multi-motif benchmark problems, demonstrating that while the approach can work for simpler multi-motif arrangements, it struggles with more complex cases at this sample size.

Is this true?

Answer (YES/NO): NO